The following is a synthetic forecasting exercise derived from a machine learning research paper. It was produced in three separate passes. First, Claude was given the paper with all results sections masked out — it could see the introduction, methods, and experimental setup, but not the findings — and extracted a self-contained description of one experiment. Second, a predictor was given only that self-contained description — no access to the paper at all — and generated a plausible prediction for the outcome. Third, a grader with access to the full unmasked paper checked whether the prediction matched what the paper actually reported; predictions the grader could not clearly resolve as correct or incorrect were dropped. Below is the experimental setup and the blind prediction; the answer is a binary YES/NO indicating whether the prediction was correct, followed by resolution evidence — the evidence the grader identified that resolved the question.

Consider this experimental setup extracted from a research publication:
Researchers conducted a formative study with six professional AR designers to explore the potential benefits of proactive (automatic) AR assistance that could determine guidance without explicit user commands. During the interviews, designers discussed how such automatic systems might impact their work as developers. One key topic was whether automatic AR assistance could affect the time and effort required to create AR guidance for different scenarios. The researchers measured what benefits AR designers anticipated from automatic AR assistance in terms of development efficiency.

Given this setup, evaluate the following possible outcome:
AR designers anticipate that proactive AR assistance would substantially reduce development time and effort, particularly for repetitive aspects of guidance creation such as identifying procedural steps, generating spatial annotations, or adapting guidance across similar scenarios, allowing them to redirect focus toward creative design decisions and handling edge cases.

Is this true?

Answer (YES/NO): NO